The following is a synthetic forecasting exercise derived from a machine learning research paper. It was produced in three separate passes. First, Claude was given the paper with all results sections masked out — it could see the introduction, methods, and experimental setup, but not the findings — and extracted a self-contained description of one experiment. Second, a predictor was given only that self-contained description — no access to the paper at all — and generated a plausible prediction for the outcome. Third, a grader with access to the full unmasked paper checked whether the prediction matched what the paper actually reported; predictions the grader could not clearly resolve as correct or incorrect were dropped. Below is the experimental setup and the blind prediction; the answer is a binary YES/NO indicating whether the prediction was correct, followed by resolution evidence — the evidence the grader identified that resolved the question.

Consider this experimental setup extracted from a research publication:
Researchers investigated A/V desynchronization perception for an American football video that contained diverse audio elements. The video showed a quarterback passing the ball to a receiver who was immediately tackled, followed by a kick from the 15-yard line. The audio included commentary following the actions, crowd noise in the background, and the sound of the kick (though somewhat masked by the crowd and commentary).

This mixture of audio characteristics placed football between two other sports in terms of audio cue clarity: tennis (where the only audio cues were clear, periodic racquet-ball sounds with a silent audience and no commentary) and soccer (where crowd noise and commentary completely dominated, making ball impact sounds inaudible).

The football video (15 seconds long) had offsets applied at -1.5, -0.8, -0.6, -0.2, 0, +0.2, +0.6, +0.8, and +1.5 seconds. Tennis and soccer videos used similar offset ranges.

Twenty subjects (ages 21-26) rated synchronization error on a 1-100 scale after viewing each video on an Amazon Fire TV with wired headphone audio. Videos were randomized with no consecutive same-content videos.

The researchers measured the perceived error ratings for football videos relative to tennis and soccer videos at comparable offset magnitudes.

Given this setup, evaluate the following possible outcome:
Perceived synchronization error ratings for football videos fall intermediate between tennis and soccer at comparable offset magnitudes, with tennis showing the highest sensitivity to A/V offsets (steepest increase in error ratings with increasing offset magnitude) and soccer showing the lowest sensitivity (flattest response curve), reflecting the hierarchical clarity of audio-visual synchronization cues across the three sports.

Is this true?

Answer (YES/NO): NO